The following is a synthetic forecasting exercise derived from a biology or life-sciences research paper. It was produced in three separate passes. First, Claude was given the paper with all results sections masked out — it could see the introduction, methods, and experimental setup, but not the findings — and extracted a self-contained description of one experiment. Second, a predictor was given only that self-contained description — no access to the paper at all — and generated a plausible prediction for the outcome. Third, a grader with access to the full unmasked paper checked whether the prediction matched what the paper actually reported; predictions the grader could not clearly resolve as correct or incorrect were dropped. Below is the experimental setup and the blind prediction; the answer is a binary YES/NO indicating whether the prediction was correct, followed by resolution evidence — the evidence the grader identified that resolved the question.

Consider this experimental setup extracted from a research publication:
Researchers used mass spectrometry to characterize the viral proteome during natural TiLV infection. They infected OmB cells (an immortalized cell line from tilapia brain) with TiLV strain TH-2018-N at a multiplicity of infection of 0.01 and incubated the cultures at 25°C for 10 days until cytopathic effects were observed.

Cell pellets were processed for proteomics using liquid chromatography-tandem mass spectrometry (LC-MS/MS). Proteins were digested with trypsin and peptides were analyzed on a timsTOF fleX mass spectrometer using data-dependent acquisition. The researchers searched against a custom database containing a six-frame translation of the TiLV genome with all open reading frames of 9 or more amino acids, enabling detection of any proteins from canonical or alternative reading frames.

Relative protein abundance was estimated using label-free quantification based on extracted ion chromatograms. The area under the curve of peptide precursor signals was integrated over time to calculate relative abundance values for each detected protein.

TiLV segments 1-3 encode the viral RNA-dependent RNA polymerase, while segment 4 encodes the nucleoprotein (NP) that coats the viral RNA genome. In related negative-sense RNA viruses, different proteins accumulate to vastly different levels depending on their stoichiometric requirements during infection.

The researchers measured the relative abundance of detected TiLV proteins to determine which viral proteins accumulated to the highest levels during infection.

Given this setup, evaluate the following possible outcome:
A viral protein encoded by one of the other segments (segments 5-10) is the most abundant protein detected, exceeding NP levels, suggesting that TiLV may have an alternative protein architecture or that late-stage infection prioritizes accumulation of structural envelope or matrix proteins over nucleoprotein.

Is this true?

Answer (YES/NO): NO